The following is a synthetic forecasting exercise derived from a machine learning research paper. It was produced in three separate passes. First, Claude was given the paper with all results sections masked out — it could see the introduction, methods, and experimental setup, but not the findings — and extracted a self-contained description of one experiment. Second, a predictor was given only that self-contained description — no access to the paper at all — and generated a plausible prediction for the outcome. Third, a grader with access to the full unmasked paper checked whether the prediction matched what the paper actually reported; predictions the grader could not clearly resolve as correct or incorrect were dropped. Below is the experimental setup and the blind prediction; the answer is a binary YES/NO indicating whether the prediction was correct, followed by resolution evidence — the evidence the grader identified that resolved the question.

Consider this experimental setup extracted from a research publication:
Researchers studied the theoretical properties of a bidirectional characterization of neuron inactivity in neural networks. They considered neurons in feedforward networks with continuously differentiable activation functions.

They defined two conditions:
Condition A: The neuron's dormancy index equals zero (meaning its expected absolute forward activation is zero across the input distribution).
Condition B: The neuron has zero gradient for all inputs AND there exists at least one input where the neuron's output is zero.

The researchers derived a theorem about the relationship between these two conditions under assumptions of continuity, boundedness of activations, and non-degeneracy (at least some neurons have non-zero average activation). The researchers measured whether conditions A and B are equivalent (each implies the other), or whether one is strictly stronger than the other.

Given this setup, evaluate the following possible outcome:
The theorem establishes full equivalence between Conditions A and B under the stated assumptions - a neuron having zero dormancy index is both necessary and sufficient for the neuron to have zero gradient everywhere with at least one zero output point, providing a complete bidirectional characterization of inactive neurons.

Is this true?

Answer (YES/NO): YES